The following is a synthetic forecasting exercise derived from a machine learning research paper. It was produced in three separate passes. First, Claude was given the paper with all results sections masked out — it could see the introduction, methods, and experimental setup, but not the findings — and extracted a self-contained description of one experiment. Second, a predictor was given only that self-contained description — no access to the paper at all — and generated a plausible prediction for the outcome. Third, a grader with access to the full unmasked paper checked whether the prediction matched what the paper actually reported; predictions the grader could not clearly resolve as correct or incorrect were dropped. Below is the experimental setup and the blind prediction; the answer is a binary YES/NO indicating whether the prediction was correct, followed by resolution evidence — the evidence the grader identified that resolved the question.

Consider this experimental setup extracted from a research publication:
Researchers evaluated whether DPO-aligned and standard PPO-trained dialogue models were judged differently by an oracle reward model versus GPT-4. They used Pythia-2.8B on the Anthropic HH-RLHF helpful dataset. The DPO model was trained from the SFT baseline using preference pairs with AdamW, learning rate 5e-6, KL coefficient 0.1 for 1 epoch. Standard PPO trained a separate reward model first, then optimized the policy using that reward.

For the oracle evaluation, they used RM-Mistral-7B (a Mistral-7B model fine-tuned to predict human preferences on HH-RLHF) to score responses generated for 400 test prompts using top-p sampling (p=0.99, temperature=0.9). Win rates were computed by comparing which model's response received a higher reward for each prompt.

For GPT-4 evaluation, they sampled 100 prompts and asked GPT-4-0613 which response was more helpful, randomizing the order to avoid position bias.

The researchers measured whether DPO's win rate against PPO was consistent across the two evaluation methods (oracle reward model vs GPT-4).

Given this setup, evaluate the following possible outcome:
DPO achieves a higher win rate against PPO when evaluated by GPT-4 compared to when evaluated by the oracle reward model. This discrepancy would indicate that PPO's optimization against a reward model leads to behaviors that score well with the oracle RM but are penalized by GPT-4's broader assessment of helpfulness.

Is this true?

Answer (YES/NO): YES